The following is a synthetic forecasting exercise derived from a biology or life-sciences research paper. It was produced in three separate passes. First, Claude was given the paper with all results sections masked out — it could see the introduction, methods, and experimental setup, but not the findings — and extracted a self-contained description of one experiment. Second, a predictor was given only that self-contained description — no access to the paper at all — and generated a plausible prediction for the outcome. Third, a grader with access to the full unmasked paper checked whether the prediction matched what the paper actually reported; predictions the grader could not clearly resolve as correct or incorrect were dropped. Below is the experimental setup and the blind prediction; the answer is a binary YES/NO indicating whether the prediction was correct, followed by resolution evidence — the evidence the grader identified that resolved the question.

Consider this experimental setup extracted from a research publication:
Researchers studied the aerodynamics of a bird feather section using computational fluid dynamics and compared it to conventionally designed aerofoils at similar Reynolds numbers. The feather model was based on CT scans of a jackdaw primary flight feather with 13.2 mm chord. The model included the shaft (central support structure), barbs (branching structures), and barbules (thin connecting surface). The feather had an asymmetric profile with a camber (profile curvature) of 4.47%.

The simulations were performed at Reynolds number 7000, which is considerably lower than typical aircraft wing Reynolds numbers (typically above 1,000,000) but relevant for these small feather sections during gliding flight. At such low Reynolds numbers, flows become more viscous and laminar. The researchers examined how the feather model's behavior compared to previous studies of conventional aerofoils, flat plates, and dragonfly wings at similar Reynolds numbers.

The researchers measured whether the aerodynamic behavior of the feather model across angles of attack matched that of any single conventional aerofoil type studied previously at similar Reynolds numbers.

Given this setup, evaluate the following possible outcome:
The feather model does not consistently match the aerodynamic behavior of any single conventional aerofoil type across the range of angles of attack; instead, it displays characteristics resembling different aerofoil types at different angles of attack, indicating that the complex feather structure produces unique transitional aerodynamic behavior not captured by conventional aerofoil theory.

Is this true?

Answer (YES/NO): YES